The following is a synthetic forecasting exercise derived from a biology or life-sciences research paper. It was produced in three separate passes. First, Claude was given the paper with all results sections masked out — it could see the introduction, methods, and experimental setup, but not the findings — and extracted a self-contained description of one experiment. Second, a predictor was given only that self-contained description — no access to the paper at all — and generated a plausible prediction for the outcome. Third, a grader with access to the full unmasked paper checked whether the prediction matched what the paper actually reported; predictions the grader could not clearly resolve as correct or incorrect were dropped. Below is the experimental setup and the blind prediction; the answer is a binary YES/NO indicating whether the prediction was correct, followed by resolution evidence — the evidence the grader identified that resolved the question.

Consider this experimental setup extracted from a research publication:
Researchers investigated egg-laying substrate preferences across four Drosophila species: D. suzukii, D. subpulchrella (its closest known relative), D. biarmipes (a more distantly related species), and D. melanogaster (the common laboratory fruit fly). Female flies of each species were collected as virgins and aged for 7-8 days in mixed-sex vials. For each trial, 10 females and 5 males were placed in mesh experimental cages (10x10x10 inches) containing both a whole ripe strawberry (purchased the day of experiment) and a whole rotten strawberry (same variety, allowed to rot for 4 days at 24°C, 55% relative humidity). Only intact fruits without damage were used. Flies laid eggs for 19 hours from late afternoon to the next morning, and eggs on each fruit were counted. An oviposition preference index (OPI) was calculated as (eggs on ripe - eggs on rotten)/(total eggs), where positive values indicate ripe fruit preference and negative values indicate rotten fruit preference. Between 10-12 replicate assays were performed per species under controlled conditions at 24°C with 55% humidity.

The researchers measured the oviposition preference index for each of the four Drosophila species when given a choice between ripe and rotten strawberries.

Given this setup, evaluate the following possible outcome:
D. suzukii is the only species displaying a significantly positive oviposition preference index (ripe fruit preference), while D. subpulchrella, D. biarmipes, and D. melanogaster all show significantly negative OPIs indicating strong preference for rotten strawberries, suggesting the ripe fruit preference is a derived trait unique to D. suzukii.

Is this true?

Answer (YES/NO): NO